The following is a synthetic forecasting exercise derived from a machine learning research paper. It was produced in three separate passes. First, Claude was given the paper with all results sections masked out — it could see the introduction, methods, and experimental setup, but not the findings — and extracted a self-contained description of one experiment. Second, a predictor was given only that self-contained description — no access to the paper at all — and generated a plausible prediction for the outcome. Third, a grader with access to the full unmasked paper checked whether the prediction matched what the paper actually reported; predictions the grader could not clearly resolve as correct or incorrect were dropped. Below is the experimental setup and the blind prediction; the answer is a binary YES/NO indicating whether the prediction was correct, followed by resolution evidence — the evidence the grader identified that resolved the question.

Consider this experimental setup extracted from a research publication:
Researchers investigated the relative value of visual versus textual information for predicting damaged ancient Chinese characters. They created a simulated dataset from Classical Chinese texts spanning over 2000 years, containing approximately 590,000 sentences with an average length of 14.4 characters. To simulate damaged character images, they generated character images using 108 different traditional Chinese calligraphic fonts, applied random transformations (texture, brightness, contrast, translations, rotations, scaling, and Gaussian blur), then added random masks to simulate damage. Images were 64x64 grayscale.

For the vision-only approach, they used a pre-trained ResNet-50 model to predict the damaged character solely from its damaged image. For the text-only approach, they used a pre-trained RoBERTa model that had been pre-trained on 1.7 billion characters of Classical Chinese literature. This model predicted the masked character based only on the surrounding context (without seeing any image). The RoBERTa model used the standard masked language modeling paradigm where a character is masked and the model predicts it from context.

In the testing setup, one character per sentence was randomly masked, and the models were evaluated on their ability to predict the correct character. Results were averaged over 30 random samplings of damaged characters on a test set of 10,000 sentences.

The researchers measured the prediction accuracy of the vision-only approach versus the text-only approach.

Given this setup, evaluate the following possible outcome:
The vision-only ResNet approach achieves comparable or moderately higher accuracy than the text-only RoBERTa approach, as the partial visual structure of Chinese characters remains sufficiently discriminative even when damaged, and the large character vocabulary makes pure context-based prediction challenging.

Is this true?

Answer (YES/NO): NO